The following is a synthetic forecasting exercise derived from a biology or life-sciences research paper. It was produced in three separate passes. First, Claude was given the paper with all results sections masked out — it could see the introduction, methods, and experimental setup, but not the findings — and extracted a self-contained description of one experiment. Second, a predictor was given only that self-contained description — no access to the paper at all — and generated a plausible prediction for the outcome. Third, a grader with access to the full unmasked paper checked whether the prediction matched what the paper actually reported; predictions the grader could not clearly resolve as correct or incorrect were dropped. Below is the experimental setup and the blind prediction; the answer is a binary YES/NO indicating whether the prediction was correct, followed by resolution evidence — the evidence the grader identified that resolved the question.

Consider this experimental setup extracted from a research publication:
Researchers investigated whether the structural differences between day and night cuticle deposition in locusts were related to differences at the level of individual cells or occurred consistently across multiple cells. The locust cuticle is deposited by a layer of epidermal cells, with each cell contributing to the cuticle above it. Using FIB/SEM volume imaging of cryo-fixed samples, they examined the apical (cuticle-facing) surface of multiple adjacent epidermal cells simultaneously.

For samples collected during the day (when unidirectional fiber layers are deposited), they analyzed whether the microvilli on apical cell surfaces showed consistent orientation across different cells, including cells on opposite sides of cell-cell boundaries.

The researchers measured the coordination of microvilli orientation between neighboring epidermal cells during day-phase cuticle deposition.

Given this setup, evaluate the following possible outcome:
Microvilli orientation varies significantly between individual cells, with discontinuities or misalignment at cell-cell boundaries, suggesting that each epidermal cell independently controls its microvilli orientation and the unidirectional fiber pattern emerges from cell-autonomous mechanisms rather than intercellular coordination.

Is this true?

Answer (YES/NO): NO